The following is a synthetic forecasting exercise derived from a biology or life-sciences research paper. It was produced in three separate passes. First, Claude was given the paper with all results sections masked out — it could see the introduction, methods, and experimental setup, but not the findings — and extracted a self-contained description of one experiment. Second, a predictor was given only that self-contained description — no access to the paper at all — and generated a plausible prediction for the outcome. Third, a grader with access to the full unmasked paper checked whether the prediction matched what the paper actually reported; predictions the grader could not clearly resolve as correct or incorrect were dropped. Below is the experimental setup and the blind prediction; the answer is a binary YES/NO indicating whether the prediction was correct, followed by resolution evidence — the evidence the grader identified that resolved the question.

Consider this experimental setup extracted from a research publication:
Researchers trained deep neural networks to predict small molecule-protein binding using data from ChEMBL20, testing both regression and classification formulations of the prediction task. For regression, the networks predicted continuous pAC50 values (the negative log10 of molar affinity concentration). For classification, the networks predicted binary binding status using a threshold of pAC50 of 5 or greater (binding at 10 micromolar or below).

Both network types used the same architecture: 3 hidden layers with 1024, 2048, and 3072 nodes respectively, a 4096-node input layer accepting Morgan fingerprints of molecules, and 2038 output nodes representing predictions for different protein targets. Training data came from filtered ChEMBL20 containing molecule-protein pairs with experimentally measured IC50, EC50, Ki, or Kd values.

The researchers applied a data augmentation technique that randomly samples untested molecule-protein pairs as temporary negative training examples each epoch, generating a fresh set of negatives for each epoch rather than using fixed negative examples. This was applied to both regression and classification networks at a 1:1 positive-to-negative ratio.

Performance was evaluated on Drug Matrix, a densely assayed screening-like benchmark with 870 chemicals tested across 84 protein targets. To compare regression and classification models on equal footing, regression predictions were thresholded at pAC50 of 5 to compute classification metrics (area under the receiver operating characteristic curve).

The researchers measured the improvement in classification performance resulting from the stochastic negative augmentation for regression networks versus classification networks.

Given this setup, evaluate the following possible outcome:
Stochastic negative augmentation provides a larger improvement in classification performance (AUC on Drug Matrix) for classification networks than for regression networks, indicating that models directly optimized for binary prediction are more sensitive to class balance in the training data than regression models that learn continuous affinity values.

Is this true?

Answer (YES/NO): NO